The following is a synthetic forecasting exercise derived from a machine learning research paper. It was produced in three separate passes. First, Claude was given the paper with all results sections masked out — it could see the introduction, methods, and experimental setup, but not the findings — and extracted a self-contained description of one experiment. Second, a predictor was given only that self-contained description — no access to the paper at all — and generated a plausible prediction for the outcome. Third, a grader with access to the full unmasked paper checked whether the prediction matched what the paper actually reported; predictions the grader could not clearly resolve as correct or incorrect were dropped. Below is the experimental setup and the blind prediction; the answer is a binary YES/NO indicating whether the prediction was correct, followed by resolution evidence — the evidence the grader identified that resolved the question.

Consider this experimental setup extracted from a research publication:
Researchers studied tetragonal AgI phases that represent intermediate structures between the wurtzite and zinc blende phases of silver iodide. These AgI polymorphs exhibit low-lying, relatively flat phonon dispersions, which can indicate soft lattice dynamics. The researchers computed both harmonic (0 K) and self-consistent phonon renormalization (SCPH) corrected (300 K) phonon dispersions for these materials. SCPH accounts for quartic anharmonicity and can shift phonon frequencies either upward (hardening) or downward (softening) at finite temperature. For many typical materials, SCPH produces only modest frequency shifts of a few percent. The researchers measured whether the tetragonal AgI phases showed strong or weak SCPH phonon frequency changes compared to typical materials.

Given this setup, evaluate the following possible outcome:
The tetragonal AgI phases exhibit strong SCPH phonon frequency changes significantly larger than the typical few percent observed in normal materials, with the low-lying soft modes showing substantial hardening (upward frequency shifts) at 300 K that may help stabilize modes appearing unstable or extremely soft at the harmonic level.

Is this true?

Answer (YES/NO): YES